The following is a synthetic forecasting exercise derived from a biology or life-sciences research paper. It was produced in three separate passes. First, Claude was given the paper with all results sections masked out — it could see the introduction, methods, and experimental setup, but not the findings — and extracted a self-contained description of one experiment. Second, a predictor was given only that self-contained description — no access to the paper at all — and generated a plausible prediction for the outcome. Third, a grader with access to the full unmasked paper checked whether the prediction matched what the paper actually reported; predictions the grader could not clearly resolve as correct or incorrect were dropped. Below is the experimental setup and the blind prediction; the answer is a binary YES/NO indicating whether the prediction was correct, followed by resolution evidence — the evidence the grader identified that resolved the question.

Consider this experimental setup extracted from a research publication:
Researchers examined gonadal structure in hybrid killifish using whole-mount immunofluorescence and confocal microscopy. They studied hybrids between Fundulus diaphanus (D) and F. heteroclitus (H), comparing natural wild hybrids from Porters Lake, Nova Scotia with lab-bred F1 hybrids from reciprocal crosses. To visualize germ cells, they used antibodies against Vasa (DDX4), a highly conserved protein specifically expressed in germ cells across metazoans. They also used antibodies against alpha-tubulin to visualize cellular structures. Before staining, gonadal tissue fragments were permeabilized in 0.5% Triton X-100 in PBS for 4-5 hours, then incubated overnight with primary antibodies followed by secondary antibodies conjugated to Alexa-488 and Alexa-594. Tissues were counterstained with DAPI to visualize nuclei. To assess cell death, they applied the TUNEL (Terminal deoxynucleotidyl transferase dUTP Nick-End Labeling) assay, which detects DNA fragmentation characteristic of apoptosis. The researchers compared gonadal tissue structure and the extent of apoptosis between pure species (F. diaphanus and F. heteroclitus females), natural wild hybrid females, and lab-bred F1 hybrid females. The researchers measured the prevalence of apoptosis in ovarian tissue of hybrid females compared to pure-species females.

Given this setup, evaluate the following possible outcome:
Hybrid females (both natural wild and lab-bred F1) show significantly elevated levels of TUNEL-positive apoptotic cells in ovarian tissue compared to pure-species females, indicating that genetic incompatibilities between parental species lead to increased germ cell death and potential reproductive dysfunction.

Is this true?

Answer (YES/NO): NO